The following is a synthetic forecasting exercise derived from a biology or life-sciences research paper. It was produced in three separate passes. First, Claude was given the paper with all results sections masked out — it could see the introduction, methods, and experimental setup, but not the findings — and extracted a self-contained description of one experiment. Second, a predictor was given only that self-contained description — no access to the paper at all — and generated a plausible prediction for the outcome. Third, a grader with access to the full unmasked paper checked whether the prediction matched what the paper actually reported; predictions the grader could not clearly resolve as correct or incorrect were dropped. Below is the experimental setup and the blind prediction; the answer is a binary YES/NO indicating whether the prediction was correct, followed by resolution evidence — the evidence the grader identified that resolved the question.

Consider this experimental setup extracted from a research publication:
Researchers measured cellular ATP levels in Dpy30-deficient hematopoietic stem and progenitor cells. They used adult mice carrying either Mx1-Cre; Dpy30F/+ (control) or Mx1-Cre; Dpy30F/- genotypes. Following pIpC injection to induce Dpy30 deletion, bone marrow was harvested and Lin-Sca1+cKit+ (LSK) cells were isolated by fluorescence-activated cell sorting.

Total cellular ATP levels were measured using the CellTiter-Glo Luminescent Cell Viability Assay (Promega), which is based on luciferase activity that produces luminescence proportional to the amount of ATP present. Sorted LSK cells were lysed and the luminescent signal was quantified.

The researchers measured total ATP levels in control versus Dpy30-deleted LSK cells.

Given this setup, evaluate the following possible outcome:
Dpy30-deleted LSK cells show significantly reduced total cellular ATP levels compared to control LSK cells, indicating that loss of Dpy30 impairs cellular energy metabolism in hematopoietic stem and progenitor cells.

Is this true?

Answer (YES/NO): NO